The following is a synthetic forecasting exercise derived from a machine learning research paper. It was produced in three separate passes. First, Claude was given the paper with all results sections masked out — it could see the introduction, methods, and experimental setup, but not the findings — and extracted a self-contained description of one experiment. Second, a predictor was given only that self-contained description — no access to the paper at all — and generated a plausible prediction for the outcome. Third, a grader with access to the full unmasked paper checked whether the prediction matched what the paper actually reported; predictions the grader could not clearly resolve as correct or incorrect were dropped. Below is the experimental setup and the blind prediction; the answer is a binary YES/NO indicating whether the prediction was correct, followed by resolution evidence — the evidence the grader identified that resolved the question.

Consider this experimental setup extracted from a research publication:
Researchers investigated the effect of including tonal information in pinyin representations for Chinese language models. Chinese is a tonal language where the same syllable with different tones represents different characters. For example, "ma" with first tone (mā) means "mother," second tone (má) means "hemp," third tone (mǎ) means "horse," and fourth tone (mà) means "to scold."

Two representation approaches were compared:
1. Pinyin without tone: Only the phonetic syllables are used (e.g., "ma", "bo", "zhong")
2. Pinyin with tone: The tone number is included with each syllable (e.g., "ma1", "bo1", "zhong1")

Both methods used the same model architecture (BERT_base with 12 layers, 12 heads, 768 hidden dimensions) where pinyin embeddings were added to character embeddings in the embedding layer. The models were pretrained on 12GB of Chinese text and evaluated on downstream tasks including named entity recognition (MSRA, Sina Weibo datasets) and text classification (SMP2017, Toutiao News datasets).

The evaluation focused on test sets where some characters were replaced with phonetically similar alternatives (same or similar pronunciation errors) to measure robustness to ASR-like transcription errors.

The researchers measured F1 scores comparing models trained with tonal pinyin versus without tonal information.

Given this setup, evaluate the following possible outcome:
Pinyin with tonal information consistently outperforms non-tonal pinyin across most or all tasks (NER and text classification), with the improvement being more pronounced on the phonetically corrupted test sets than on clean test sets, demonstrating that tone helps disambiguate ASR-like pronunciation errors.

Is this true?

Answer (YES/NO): NO